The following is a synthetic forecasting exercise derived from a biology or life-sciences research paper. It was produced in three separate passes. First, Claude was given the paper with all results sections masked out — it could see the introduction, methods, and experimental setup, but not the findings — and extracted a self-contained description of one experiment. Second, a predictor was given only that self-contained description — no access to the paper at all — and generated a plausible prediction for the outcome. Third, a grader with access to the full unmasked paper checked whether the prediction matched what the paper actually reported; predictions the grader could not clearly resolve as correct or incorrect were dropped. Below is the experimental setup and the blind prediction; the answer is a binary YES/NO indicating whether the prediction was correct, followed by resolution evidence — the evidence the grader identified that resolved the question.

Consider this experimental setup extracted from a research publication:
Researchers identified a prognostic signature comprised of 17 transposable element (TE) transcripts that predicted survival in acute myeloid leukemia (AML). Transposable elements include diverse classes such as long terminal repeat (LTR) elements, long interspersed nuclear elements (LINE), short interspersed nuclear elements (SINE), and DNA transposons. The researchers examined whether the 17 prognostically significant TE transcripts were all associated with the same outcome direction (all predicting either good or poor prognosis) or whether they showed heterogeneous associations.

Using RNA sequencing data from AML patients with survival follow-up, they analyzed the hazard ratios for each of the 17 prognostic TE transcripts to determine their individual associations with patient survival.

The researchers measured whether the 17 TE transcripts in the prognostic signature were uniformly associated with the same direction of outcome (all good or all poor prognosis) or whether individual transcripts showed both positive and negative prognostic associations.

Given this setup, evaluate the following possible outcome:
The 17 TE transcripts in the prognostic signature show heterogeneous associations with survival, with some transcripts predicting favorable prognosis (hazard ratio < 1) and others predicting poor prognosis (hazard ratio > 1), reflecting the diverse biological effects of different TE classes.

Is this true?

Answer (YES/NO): YES